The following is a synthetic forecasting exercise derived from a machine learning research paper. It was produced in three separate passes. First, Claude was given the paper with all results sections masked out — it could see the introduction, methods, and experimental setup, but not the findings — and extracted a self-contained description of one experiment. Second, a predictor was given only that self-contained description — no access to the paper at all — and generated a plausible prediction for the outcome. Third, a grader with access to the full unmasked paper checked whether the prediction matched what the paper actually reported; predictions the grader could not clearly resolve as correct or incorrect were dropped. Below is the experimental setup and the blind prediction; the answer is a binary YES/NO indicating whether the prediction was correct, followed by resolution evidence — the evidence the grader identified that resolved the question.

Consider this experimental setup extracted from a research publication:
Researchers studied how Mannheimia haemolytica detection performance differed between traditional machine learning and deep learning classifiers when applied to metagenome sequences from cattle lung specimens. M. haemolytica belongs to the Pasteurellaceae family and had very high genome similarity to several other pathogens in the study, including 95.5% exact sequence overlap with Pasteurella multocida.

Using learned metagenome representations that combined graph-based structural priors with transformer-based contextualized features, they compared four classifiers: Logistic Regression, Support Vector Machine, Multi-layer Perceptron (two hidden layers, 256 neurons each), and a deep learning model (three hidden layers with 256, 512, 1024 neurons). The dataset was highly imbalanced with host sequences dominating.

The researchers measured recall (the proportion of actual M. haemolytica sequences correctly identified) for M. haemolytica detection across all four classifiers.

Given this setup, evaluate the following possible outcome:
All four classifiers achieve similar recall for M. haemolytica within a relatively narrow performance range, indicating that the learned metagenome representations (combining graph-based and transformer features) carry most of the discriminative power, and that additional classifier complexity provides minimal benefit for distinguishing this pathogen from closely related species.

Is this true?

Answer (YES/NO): NO